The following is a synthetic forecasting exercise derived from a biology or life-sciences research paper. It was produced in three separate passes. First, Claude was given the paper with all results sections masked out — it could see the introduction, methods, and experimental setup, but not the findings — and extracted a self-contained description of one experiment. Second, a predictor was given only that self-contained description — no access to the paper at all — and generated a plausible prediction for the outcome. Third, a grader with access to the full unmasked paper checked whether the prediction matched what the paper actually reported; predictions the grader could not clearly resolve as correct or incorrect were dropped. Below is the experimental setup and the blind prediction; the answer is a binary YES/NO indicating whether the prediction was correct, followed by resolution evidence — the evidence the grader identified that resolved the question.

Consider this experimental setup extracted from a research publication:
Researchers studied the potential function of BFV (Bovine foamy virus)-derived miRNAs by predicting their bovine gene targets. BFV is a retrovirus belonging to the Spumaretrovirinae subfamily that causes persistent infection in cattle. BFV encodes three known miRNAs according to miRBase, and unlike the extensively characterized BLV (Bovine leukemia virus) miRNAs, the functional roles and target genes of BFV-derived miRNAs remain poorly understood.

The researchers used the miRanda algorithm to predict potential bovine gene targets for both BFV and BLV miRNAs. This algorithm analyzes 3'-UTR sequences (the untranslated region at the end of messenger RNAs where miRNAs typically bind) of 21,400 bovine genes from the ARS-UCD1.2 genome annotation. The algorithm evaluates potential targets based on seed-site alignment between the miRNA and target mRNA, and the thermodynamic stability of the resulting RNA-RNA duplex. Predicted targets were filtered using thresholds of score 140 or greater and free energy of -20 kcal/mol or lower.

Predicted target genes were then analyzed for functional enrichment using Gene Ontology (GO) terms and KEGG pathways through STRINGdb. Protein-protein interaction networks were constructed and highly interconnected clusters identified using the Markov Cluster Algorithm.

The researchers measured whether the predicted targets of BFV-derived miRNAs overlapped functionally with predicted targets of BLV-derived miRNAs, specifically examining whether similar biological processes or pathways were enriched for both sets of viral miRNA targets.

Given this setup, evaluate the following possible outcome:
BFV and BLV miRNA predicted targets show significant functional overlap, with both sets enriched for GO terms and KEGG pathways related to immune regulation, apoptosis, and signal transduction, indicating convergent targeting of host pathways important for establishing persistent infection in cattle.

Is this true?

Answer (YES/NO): NO